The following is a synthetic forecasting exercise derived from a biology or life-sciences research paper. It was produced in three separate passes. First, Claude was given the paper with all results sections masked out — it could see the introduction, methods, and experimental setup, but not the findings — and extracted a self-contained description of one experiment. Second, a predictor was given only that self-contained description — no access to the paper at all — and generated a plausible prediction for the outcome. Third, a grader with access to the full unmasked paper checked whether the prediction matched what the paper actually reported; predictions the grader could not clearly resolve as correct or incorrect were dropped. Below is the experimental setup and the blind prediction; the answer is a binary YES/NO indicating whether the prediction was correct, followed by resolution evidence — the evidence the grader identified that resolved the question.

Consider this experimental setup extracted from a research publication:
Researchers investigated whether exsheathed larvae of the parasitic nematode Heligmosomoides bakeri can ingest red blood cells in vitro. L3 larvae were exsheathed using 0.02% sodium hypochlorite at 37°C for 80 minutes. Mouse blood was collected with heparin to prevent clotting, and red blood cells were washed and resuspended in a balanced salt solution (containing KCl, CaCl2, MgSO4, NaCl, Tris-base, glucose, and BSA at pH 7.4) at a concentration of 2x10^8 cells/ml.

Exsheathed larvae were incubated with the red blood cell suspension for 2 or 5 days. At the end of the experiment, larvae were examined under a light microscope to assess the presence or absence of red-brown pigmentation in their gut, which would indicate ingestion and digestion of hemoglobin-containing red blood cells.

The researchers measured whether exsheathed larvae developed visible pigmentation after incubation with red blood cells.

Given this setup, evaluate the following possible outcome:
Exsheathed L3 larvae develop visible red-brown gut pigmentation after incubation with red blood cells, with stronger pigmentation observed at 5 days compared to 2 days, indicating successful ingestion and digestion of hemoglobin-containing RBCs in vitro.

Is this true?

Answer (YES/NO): NO